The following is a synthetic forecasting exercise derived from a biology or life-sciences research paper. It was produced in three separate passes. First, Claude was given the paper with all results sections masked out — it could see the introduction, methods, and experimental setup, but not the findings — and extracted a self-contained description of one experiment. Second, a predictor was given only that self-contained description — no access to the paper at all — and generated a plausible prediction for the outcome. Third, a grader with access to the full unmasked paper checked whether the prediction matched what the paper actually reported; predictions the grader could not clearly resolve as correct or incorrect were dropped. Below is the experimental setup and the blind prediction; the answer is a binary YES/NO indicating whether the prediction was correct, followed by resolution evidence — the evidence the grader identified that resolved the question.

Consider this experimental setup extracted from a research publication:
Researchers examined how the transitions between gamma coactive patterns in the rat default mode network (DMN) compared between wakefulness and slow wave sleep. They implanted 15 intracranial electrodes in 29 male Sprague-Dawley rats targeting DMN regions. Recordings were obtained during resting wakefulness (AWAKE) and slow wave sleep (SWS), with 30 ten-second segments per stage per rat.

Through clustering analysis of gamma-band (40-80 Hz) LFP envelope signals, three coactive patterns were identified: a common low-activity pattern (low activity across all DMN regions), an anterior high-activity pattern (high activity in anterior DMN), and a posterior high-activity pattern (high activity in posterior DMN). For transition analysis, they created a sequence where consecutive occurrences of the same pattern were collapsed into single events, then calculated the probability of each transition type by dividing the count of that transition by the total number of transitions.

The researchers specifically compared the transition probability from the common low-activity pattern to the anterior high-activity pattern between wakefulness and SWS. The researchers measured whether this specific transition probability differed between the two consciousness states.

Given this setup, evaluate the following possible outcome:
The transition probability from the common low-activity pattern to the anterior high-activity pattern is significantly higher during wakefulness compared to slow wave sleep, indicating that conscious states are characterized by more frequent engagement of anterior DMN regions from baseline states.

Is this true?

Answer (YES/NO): NO